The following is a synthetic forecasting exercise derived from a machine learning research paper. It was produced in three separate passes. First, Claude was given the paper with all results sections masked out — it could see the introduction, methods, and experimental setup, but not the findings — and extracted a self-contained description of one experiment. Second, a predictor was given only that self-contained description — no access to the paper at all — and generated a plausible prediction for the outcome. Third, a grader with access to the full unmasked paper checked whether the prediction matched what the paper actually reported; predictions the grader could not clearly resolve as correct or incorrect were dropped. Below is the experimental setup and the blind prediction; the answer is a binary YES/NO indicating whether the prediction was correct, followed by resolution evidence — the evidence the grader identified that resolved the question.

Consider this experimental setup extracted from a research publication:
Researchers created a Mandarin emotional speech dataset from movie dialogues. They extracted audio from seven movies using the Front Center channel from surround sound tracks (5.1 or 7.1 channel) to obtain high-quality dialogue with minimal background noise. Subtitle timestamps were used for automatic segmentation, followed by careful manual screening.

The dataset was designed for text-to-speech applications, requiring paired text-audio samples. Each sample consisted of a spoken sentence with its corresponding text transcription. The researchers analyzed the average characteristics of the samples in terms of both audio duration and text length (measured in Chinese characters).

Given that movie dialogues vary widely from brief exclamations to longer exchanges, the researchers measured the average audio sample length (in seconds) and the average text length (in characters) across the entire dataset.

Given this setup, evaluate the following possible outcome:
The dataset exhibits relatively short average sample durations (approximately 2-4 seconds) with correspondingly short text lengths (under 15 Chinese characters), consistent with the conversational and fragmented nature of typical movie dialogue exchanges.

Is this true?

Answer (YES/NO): NO